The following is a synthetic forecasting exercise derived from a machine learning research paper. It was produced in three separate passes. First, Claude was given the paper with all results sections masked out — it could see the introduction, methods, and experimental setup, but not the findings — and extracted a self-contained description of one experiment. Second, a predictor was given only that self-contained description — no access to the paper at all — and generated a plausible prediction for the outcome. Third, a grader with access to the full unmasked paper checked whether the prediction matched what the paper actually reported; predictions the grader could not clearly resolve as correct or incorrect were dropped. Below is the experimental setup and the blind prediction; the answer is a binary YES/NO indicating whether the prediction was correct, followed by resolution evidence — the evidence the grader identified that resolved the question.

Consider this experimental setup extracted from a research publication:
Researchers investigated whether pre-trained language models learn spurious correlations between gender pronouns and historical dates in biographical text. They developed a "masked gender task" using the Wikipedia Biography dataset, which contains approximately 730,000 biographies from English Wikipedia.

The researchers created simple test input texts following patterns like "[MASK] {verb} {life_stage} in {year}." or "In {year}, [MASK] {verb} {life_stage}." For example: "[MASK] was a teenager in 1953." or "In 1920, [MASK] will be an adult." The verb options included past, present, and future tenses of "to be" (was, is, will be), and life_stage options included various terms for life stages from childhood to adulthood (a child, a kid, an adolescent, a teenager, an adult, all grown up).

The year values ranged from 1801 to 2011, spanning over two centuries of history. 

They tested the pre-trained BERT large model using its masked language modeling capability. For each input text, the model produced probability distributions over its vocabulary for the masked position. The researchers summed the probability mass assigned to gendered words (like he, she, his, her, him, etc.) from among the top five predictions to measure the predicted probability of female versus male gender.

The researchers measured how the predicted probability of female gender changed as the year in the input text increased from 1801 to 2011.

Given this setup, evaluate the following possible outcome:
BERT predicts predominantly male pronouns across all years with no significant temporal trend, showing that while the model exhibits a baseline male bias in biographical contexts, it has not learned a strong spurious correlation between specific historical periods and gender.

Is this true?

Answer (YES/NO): NO